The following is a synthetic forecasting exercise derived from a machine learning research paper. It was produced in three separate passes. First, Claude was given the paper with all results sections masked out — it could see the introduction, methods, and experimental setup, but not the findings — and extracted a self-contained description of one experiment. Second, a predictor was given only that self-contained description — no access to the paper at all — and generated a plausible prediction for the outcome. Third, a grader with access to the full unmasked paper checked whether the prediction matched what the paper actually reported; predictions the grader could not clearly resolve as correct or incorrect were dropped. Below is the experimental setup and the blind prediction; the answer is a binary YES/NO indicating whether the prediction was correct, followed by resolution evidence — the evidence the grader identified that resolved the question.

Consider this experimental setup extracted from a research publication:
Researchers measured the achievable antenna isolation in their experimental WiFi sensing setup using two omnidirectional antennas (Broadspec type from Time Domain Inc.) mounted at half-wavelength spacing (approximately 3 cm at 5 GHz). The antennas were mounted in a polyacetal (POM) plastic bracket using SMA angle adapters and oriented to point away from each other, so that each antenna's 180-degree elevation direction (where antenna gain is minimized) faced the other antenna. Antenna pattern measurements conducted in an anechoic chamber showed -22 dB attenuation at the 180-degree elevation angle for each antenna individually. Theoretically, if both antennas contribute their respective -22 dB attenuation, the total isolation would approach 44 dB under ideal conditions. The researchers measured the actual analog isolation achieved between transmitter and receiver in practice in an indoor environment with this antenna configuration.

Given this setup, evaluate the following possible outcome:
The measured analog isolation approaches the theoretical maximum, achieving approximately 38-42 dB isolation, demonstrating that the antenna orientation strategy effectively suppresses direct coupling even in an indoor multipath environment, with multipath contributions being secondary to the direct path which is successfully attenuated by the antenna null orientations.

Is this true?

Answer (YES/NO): YES